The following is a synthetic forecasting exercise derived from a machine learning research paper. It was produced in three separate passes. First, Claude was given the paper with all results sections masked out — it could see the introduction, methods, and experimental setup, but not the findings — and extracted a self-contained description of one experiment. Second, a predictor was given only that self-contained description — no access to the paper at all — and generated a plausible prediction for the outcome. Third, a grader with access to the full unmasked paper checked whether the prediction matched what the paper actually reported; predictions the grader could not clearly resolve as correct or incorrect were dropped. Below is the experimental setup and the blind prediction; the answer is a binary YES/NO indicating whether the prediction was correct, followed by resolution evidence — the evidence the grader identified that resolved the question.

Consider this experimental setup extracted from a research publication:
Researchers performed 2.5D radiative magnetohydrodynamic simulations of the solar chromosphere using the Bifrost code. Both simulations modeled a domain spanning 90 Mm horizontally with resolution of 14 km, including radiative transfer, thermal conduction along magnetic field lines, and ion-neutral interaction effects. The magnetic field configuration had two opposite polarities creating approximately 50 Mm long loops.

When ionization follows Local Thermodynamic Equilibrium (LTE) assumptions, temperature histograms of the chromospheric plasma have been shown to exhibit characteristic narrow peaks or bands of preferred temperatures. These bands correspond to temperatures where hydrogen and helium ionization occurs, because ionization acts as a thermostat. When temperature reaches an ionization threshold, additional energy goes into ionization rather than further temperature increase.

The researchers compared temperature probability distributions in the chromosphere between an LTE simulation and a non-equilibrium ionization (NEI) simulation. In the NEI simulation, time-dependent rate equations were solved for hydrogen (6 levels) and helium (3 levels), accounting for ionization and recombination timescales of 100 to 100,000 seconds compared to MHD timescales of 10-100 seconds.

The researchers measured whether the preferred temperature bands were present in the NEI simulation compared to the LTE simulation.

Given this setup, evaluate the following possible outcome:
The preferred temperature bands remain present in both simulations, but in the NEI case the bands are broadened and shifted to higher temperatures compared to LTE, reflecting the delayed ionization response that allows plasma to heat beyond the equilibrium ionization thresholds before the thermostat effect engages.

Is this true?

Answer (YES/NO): NO